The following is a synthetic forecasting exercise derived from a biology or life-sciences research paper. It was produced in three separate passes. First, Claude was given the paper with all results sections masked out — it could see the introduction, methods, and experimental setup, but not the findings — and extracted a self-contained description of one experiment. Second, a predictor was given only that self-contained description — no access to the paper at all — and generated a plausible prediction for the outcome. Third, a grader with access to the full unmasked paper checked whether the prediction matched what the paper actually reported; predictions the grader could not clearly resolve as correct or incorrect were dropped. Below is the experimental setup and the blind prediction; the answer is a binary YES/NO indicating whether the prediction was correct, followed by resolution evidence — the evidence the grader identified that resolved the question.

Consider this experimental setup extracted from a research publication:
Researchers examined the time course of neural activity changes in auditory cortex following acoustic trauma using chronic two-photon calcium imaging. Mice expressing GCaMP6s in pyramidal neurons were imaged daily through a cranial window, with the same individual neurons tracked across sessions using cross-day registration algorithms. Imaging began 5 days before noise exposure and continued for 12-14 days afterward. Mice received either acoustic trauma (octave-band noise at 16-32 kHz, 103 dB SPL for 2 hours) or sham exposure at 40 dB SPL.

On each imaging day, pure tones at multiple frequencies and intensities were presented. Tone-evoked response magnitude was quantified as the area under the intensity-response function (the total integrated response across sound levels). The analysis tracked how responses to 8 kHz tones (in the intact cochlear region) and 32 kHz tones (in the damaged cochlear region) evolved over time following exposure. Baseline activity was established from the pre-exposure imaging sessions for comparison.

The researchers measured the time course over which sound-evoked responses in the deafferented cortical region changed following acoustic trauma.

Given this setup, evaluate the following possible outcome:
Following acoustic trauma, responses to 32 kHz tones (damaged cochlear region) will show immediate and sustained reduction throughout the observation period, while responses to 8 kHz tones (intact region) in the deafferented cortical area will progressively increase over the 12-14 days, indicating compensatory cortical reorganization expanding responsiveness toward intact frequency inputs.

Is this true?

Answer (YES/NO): NO